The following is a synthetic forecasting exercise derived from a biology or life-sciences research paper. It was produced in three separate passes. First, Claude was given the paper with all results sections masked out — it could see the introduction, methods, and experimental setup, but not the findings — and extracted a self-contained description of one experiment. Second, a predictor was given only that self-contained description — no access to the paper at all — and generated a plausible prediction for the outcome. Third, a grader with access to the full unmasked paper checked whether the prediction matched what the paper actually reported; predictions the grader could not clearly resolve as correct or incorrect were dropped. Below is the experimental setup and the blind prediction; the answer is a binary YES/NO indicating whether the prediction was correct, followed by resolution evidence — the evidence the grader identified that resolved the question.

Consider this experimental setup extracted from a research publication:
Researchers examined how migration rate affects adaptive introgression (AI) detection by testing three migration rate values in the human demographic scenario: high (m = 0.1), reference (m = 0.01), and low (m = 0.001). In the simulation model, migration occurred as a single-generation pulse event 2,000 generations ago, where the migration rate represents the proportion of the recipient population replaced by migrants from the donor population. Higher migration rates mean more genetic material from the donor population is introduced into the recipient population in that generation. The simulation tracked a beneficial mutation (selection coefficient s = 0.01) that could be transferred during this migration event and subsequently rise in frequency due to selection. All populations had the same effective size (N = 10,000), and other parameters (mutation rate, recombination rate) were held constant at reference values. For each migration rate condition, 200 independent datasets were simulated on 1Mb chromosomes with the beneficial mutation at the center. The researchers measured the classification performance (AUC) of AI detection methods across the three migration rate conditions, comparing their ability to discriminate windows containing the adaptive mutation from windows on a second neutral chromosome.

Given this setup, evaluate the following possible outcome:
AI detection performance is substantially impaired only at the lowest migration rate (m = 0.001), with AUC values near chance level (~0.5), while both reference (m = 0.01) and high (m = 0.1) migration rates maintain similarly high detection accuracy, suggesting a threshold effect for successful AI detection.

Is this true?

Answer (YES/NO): NO